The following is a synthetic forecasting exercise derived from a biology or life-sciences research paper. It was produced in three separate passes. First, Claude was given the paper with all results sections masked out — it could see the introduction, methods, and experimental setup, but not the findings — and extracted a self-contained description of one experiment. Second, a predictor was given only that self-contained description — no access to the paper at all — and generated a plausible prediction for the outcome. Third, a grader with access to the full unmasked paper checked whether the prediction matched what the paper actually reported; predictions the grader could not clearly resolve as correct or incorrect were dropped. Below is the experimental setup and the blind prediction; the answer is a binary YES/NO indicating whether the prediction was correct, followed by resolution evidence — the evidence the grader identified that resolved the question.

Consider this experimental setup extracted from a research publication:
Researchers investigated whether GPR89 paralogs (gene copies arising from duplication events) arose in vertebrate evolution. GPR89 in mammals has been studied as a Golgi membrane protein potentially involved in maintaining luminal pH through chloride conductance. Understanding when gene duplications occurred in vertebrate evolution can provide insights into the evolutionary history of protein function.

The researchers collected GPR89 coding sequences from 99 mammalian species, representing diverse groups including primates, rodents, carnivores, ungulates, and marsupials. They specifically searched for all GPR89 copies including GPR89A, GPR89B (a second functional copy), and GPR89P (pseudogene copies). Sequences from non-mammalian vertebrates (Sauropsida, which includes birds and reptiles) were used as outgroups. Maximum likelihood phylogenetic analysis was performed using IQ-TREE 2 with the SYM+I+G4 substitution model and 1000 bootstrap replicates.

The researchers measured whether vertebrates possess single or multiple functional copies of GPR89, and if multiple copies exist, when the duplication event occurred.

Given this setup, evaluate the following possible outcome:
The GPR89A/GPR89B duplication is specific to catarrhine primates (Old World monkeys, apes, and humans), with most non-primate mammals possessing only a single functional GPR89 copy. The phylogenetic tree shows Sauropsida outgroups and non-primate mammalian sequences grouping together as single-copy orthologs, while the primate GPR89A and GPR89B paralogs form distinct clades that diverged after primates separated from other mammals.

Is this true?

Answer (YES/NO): NO